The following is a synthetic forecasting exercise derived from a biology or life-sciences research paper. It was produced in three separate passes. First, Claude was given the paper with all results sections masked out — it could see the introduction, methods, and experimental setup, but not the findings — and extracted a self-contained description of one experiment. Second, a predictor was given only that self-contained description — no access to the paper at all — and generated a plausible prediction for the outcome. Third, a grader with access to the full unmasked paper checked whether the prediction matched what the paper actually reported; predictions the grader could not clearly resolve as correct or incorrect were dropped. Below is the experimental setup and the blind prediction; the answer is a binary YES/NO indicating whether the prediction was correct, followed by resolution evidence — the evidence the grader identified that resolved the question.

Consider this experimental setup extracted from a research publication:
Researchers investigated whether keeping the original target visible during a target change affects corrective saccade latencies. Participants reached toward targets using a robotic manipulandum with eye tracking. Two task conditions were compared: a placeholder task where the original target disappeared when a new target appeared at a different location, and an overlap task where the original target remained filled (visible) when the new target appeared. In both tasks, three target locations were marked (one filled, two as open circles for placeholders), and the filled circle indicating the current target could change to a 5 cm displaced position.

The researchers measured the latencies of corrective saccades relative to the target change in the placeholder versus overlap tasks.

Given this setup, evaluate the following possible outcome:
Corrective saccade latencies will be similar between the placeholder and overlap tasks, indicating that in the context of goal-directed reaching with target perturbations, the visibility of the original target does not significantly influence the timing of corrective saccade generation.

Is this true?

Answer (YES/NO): NO